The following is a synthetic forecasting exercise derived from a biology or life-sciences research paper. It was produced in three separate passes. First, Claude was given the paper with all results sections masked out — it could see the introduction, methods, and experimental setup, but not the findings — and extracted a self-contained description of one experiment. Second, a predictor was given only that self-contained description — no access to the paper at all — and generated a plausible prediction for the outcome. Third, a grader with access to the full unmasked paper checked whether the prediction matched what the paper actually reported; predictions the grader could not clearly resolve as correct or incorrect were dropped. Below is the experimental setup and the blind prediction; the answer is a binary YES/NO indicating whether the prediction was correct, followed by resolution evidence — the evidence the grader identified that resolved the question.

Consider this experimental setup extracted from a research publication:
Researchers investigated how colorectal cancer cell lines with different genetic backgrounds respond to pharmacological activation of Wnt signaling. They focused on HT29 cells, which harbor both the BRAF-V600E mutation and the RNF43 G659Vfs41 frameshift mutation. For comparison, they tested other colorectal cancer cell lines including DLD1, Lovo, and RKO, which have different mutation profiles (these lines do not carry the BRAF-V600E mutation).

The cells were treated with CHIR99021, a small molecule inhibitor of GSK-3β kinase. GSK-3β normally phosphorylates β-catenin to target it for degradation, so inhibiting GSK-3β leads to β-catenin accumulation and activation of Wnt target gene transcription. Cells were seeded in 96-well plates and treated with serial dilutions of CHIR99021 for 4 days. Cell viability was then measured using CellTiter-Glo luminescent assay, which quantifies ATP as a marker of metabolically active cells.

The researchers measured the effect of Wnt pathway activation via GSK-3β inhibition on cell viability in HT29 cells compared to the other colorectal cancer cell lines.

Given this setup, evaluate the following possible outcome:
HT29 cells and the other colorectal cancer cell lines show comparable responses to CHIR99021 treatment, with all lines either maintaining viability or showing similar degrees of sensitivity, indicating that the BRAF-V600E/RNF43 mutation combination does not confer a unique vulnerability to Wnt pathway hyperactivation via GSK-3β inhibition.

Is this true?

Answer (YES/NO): NO